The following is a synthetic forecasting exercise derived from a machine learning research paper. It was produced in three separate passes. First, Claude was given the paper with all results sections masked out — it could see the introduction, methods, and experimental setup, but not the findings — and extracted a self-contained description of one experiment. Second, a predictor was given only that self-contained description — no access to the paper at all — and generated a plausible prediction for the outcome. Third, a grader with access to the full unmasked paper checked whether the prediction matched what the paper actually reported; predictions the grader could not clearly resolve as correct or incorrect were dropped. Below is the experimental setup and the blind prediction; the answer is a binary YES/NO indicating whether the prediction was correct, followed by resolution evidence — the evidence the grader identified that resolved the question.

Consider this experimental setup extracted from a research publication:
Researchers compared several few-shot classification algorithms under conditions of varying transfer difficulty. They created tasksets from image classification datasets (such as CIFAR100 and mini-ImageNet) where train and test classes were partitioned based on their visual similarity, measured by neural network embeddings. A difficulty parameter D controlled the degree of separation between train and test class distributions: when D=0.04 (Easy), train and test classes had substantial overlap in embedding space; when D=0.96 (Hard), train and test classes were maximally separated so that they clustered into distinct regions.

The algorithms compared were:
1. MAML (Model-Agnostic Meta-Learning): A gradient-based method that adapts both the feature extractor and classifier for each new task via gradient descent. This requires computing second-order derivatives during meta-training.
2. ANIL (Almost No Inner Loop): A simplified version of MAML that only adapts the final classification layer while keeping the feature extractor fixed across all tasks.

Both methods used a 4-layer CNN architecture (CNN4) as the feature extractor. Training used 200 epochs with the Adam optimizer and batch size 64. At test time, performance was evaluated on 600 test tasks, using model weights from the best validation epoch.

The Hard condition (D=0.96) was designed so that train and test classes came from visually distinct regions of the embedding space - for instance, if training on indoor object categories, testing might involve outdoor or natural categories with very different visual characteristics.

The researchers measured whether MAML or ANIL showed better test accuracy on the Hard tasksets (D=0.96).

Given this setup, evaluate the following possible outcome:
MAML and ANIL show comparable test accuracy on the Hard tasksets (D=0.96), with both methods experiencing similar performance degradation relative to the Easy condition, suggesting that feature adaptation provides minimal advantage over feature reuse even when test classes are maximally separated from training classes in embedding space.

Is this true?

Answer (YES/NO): NO